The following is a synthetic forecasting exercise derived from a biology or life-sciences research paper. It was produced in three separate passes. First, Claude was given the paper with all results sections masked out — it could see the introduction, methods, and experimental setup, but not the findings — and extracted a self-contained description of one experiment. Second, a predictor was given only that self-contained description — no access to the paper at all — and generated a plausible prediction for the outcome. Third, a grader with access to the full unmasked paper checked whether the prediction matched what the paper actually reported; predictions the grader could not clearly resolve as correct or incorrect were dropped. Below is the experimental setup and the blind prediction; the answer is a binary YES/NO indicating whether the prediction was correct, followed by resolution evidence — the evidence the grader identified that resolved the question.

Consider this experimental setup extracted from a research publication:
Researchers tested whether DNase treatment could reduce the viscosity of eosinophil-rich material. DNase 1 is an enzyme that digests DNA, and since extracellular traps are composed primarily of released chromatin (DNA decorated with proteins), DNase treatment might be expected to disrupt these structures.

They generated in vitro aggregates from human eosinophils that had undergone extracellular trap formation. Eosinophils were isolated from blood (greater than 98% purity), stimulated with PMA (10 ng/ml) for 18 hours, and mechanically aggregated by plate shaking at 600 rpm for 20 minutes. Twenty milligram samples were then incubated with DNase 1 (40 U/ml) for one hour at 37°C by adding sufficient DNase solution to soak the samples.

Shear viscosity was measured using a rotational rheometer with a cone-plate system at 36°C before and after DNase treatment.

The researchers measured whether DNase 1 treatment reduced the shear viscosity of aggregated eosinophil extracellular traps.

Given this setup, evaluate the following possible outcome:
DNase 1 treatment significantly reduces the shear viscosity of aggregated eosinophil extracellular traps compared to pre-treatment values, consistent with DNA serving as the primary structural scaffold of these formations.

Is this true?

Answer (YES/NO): NO